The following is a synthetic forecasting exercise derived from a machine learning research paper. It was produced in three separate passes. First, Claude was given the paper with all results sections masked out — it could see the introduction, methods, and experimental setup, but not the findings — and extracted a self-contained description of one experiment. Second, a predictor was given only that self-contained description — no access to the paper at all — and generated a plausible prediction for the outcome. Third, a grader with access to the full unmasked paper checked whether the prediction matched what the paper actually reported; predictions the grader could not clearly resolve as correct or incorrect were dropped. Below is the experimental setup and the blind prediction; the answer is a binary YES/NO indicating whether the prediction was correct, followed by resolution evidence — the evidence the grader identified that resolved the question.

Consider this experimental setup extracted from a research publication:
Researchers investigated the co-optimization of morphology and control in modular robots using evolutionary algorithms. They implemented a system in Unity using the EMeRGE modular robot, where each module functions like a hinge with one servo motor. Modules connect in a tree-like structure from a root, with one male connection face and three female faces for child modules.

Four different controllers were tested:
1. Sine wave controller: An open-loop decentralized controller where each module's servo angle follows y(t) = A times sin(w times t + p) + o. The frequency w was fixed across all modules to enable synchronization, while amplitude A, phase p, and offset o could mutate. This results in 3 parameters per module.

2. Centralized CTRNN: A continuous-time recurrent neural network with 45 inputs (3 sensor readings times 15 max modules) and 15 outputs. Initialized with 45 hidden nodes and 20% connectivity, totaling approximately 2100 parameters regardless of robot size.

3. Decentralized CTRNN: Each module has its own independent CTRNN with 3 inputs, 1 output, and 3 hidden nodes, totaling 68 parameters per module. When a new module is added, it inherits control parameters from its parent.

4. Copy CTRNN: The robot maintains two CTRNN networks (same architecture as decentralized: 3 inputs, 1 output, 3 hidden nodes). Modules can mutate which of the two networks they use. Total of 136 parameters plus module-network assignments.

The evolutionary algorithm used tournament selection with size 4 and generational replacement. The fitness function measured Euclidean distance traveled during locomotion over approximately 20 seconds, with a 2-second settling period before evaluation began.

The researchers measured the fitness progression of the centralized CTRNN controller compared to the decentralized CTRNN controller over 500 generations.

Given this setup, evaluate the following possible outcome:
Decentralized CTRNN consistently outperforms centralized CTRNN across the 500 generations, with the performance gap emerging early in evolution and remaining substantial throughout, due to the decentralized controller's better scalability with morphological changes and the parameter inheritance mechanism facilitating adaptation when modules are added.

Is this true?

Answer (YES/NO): NO